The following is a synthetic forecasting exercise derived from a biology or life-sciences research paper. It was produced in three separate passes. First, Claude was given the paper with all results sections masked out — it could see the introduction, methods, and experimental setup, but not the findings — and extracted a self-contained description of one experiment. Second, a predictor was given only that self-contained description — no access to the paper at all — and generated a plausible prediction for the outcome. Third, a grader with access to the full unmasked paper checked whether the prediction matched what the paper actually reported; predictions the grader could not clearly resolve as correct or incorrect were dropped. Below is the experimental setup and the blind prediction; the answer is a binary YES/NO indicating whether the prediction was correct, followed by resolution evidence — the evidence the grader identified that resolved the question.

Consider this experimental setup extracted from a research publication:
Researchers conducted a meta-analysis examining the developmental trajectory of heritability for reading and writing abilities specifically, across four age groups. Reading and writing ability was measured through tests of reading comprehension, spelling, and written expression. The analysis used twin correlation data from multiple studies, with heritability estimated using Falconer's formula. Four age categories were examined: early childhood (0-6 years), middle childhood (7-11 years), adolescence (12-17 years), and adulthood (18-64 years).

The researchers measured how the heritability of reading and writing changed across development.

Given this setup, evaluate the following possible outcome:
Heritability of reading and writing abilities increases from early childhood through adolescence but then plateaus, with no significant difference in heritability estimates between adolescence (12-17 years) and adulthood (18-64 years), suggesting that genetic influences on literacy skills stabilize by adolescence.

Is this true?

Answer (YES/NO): NO